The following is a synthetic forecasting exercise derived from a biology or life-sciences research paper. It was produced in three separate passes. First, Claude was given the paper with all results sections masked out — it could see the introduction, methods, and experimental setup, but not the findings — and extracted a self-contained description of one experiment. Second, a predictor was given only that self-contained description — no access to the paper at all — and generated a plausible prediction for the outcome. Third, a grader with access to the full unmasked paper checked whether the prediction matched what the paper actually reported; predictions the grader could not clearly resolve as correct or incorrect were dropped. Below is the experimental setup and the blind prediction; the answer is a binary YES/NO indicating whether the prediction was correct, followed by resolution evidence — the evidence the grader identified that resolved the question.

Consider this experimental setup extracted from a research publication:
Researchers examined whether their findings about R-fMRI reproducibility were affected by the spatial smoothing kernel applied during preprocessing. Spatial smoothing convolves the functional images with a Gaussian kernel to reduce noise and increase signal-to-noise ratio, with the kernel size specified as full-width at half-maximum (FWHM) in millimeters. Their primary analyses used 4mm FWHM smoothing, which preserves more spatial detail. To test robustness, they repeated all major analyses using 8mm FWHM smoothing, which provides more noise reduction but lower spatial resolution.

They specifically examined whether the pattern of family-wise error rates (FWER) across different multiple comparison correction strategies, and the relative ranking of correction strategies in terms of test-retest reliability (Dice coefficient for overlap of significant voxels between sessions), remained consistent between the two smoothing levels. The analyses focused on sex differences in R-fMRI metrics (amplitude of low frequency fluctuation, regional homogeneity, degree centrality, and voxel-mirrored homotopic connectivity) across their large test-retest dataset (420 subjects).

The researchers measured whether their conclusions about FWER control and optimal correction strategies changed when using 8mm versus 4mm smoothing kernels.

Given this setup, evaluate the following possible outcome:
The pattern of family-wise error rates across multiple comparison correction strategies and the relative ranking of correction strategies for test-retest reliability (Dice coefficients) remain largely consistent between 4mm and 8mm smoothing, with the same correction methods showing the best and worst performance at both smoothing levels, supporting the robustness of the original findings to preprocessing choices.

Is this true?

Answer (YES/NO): YES